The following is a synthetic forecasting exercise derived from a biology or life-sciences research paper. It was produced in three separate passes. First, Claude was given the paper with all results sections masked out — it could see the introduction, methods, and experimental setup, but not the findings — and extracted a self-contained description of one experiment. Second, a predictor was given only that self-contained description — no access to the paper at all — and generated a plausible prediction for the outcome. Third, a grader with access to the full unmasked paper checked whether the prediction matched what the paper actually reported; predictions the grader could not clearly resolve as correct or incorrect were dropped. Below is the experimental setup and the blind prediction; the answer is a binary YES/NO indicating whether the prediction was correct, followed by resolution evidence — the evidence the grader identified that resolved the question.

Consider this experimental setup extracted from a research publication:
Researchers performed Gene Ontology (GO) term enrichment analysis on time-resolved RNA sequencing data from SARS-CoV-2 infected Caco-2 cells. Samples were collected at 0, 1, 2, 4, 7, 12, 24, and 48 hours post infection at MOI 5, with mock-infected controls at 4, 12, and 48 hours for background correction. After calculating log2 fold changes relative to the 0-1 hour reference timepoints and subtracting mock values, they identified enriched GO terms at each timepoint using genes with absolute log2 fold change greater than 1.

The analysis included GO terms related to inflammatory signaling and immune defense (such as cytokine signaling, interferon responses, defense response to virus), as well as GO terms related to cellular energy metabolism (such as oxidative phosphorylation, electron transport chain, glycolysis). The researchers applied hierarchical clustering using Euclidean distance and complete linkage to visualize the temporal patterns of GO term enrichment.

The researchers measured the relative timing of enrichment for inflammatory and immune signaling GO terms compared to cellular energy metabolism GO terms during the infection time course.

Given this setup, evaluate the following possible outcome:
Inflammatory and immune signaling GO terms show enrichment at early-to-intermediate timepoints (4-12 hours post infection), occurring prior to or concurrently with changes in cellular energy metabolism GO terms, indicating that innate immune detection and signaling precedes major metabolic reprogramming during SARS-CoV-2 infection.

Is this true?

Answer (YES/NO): NO